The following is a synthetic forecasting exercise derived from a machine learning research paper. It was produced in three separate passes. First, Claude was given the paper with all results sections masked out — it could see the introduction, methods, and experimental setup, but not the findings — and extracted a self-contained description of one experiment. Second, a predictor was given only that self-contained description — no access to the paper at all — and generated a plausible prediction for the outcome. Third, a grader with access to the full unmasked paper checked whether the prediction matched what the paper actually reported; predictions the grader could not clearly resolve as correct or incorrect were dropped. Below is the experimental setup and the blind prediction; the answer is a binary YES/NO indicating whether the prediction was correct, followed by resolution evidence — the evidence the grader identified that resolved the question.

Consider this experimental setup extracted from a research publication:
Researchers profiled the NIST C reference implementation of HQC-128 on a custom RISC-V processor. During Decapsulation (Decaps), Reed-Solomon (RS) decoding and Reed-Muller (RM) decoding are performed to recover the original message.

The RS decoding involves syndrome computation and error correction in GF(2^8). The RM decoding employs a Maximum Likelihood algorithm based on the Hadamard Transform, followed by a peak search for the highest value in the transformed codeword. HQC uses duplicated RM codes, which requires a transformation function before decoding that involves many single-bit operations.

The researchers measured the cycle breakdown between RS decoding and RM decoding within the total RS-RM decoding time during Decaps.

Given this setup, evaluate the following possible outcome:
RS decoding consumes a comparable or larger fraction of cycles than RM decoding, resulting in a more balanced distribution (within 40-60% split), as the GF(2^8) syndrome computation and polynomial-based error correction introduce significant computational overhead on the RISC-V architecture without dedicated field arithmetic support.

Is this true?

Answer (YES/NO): NO